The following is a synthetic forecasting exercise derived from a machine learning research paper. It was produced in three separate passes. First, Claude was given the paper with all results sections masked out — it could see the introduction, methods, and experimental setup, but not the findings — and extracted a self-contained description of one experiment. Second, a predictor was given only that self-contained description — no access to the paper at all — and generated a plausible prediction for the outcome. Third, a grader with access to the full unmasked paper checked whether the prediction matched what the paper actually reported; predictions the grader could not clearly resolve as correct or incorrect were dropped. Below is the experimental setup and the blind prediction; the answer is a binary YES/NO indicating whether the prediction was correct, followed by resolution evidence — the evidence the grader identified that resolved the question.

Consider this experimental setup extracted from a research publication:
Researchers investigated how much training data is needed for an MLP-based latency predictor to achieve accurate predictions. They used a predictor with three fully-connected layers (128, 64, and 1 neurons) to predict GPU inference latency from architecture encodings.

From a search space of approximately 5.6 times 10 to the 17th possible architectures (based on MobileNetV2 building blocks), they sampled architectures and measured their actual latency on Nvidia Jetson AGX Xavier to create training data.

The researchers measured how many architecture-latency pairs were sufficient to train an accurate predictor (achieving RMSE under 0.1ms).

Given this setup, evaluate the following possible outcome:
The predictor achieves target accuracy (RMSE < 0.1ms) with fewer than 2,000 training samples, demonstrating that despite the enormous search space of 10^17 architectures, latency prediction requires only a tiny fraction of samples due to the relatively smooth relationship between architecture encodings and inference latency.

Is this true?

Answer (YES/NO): NO